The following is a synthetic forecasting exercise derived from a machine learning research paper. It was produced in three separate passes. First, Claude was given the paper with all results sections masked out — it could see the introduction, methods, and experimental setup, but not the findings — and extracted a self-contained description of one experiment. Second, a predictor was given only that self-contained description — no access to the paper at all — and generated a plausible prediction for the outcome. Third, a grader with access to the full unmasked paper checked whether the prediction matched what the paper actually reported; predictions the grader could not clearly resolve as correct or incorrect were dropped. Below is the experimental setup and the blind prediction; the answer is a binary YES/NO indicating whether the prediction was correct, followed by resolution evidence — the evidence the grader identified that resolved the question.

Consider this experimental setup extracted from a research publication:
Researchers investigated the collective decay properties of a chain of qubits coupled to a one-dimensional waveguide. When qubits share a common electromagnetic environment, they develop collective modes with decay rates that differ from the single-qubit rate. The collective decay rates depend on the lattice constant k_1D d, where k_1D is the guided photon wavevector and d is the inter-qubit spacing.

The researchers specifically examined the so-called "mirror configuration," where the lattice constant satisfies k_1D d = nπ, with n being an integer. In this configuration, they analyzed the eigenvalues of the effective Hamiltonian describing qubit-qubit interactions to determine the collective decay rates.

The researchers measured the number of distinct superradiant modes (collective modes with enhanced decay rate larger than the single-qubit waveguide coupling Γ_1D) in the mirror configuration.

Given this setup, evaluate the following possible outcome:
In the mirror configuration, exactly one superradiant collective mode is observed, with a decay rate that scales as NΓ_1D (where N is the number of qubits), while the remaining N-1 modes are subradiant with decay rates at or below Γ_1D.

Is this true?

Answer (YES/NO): YES